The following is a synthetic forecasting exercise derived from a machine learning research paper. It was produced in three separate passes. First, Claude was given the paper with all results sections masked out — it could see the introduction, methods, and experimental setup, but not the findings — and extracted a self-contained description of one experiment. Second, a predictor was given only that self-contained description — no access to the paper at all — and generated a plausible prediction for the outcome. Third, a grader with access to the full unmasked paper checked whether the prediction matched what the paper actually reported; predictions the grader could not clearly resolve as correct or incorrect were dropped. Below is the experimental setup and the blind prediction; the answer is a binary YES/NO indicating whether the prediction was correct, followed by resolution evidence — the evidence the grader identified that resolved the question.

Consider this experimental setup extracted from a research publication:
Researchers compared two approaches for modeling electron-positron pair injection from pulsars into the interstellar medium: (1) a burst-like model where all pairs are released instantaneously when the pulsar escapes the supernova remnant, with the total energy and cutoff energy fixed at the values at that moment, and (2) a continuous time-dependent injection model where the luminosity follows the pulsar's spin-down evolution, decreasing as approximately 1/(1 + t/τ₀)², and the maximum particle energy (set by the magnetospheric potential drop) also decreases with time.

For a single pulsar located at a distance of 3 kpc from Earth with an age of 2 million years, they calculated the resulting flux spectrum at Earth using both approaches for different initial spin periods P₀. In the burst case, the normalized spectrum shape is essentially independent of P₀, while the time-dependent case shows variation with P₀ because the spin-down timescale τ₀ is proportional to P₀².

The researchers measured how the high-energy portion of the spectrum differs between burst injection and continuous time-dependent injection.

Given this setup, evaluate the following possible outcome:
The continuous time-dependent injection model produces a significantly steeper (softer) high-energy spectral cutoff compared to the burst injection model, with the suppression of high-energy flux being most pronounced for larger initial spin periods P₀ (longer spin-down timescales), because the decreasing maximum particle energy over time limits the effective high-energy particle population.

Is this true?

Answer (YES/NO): NO